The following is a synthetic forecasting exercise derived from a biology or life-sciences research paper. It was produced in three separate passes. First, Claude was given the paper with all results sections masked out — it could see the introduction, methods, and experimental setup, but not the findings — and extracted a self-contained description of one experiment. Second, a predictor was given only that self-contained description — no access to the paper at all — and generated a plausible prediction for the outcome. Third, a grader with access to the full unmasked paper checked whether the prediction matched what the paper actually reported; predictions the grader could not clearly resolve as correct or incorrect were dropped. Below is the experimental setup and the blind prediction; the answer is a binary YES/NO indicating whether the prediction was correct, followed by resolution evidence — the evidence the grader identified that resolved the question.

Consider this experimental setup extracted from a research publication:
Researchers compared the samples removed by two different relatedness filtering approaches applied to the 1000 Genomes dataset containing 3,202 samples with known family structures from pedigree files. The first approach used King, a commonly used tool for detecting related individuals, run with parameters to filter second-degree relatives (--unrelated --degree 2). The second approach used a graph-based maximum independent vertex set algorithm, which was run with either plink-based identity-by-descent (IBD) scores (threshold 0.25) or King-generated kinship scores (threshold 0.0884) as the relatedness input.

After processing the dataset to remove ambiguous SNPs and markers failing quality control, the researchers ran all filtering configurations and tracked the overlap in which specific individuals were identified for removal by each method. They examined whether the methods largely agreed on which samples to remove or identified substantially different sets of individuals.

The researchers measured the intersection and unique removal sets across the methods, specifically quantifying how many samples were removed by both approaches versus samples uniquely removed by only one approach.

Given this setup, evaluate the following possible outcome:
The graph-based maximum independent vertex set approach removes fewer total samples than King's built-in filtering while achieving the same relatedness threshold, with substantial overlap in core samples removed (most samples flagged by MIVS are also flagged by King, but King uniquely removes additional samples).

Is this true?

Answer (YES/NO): YES